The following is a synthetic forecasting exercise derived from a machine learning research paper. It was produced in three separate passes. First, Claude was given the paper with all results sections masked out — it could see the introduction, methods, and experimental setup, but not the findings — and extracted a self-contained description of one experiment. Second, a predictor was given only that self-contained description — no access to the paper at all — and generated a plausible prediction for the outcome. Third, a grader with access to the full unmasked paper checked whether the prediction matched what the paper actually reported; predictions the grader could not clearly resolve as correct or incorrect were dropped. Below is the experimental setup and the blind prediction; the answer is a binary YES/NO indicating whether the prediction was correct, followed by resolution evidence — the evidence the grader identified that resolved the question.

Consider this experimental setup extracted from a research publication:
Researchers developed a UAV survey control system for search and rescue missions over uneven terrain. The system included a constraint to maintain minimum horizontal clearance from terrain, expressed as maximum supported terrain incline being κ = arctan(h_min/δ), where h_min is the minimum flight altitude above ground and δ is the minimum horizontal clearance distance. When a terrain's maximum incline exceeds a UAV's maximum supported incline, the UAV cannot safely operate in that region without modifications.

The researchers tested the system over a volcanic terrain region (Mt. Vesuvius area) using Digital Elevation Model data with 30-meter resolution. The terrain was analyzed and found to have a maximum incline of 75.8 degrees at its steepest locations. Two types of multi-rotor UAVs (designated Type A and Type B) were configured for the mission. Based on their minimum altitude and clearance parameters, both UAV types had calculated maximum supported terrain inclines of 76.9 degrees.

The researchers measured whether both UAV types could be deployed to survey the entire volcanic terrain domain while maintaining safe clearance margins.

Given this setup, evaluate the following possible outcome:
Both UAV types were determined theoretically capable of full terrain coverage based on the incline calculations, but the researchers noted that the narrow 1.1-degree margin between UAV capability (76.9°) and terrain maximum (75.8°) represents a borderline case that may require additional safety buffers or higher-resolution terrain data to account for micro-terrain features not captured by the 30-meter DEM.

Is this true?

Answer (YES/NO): NO